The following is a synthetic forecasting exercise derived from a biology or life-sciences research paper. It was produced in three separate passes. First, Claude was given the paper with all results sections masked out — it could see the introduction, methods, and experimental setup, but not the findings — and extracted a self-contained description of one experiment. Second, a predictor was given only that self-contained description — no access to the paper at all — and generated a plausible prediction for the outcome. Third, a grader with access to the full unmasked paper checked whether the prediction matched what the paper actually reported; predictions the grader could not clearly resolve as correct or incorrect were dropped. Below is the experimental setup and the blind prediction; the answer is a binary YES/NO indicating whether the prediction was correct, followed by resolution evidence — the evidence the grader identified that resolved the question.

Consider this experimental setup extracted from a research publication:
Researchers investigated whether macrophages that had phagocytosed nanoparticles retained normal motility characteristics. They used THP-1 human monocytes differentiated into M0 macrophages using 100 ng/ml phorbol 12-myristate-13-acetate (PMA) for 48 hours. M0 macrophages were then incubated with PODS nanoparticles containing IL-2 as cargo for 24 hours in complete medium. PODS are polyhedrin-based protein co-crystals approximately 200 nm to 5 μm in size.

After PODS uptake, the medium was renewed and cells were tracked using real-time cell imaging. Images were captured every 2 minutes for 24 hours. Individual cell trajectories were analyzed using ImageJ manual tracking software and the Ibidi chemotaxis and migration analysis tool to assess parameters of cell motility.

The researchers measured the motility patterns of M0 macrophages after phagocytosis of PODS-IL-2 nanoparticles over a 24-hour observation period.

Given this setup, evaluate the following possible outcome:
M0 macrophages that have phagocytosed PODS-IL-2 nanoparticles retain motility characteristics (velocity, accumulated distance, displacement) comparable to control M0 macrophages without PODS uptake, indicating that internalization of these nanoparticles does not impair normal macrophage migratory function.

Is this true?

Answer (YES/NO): YES